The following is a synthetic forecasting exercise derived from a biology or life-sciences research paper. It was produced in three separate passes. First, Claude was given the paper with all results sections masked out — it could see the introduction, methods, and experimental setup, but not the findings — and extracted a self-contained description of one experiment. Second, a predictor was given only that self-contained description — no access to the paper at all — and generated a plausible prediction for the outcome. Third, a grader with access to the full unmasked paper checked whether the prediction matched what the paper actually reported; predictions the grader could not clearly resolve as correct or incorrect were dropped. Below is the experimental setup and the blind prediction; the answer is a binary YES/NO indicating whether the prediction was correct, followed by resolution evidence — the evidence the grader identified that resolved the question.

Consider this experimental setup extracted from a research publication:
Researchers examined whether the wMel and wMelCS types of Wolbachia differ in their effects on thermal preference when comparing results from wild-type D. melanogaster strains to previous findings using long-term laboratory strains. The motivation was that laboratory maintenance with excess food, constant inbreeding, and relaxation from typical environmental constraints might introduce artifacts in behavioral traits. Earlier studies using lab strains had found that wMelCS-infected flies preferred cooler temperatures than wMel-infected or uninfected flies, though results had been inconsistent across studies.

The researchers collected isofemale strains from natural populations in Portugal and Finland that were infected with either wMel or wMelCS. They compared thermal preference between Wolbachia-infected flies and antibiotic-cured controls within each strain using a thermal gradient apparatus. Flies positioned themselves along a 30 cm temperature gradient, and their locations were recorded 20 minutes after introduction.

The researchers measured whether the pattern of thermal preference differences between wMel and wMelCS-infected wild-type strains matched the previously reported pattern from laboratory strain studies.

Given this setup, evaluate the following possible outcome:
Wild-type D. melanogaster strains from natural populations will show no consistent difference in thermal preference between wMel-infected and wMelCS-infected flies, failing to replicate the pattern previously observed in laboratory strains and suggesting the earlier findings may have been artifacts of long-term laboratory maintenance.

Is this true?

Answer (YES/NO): NO